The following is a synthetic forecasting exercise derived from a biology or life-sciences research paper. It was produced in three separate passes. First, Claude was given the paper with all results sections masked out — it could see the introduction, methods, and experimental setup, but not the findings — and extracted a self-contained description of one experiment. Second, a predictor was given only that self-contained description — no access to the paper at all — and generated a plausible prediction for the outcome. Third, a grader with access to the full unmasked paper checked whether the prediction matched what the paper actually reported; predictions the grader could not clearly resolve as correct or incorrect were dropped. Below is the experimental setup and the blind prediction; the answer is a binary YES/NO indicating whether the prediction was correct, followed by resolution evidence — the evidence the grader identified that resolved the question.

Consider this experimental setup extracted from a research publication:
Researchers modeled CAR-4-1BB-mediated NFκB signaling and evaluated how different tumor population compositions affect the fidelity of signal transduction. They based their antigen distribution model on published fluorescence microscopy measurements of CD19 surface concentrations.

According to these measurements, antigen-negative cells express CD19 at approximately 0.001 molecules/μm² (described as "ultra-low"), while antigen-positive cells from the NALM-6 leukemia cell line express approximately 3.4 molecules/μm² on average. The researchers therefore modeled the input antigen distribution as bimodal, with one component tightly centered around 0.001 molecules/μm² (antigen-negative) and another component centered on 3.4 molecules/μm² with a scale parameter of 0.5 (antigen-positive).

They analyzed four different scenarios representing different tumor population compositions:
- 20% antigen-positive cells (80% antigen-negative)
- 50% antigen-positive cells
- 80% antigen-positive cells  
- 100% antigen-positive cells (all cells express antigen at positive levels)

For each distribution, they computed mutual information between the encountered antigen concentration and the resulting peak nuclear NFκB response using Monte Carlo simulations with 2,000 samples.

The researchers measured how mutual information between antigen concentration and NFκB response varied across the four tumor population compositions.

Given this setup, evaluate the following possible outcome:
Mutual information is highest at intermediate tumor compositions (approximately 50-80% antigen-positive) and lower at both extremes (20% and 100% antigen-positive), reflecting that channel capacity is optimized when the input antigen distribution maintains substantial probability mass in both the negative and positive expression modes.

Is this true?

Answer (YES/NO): NO